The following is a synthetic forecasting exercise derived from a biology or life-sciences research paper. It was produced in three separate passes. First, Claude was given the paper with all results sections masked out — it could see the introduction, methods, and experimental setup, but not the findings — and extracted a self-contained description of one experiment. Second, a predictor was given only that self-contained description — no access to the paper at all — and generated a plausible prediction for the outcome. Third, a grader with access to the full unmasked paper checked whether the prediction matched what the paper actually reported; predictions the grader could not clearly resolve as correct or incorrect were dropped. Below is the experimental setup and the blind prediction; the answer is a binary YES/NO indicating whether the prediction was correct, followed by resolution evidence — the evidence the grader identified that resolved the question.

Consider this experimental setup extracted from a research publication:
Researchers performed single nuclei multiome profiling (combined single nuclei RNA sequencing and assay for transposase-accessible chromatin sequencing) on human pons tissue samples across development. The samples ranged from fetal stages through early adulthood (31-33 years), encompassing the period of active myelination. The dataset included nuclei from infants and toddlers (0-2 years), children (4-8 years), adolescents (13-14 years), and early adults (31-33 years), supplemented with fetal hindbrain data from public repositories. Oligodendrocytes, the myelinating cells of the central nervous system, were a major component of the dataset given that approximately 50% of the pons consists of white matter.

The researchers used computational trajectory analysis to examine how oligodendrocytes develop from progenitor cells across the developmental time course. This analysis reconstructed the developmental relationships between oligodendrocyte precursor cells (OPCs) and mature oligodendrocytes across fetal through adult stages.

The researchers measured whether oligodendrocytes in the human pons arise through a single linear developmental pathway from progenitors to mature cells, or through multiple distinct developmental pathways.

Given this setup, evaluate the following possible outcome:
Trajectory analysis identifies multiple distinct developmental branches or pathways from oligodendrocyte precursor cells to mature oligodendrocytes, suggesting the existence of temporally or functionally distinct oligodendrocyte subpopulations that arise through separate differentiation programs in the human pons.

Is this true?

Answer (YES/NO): YES